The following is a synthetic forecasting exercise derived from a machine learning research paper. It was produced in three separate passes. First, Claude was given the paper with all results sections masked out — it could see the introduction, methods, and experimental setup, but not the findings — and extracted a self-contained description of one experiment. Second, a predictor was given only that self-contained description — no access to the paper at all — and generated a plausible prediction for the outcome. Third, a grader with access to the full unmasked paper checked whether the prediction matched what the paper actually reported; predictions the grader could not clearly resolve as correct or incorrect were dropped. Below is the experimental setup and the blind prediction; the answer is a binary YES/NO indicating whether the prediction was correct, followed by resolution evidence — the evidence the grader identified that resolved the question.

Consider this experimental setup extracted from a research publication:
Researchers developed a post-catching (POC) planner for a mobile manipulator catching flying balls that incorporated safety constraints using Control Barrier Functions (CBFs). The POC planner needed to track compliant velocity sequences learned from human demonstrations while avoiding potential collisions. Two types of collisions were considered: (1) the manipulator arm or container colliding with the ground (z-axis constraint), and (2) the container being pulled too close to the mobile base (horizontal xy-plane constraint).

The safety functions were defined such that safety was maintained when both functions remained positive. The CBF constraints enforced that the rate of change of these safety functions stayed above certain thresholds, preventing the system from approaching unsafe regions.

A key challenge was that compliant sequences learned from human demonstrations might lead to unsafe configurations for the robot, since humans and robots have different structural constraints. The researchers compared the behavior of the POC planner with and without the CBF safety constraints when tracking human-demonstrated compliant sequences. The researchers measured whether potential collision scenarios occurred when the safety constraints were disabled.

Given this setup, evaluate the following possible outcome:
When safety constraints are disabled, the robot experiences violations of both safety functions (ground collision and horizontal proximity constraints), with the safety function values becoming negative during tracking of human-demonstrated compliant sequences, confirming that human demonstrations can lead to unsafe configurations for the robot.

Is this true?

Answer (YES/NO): NO